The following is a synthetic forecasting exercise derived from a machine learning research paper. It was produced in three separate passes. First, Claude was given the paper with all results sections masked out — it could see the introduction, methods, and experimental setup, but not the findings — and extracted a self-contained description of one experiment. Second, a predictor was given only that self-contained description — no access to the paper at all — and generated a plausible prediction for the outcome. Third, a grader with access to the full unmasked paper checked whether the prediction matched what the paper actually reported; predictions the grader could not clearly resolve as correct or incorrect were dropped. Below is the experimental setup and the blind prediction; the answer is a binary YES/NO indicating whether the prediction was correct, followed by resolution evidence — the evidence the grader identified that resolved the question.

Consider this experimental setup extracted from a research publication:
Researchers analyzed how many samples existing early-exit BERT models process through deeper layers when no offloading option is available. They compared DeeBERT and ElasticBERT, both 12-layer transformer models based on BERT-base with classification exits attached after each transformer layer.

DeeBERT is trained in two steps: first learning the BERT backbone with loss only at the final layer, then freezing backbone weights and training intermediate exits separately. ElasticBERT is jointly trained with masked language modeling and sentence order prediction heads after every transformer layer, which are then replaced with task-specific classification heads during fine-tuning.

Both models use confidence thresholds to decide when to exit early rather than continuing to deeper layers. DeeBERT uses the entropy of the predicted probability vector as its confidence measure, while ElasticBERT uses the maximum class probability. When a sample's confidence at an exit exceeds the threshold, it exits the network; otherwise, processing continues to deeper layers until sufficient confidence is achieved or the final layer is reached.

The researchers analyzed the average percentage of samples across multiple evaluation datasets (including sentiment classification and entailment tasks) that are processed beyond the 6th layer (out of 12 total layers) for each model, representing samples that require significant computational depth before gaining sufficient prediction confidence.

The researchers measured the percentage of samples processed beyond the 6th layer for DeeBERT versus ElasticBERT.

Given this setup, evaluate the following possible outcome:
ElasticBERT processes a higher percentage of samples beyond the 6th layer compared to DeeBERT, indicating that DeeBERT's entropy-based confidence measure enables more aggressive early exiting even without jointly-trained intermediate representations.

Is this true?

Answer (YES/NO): NO